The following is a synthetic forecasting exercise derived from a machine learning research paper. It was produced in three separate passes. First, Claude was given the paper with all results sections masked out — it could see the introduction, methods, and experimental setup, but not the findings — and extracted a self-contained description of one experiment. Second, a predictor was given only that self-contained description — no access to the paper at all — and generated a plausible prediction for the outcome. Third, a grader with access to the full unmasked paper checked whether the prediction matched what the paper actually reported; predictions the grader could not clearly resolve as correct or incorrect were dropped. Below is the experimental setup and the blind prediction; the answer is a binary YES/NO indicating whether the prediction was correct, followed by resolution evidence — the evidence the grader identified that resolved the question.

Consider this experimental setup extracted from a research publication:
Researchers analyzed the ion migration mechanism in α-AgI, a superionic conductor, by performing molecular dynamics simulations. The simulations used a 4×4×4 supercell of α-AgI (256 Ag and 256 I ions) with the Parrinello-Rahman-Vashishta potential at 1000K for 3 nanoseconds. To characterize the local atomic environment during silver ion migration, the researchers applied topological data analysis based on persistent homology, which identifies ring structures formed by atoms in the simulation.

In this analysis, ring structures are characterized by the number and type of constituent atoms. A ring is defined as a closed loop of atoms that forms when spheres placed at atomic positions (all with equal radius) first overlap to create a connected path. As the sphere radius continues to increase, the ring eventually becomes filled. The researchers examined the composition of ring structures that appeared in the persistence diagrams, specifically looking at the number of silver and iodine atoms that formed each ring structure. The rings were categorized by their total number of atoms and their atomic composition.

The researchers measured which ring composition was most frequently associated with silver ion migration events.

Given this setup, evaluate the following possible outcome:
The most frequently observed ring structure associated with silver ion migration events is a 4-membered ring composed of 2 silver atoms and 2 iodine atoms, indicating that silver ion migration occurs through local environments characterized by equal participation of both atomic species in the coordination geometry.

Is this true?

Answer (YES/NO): YES